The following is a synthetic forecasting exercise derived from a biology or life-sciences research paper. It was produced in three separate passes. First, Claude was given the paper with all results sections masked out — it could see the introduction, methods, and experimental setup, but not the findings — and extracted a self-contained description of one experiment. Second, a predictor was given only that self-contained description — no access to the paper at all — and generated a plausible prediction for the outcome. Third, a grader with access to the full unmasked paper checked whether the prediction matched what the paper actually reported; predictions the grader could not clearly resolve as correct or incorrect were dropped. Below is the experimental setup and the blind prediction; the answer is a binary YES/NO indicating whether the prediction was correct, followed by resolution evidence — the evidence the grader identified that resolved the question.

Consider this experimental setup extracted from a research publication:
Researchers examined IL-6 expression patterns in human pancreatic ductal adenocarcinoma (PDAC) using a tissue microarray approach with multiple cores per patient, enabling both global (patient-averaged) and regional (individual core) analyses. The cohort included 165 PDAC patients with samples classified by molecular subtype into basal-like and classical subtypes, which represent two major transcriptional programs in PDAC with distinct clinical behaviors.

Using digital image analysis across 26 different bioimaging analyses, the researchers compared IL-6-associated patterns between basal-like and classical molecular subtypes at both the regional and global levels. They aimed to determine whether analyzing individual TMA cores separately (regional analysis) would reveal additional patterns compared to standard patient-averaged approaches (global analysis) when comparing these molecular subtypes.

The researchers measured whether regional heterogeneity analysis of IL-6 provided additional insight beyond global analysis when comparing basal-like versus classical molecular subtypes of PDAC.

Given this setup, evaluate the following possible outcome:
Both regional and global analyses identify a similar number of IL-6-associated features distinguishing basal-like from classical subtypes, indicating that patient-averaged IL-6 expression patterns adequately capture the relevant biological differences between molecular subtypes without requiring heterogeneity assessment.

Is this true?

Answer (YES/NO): YES